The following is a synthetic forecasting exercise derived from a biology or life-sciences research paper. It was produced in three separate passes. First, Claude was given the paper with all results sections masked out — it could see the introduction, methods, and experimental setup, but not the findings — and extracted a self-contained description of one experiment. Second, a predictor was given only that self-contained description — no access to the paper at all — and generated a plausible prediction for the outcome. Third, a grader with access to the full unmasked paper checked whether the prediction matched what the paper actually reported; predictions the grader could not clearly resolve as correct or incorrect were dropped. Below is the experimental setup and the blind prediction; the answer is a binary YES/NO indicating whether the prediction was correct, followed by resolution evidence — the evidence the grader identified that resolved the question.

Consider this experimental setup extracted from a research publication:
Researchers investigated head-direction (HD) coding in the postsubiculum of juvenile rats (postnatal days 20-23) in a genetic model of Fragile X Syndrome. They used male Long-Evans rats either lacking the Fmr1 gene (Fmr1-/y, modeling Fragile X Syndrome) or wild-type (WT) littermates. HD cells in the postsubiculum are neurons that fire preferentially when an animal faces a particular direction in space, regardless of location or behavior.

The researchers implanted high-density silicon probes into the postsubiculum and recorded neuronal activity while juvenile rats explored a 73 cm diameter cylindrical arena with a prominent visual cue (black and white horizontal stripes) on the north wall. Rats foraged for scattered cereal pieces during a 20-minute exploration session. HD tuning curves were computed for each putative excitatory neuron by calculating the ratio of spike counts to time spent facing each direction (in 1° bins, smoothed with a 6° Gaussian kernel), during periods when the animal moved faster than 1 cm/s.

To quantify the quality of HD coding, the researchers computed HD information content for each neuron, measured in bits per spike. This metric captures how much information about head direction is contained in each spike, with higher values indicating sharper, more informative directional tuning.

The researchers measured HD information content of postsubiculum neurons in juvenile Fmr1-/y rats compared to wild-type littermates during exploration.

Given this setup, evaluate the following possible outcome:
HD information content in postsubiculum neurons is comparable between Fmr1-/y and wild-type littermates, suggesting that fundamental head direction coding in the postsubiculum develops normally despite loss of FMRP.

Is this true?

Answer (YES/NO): NO